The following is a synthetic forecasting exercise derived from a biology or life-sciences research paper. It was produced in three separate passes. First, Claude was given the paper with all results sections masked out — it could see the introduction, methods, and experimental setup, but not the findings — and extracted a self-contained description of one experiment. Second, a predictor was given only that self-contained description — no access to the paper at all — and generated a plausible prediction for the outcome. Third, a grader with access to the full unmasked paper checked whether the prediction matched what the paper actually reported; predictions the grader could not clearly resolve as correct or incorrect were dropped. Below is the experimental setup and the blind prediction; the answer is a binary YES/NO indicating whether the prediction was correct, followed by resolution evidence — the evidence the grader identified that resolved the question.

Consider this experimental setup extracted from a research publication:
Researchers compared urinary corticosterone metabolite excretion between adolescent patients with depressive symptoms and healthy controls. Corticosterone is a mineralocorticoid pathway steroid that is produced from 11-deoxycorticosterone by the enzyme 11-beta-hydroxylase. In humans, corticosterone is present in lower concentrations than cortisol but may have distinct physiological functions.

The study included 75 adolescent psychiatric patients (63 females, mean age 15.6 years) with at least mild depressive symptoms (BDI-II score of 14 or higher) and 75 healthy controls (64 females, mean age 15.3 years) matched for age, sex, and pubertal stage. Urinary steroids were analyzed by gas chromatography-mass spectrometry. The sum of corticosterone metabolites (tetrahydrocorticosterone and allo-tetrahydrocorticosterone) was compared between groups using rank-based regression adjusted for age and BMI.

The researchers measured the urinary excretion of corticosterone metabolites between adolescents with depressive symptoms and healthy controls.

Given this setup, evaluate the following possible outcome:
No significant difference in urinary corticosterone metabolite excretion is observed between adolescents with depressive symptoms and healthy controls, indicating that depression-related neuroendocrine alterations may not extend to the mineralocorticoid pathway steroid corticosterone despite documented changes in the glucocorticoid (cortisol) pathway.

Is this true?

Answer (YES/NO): NO